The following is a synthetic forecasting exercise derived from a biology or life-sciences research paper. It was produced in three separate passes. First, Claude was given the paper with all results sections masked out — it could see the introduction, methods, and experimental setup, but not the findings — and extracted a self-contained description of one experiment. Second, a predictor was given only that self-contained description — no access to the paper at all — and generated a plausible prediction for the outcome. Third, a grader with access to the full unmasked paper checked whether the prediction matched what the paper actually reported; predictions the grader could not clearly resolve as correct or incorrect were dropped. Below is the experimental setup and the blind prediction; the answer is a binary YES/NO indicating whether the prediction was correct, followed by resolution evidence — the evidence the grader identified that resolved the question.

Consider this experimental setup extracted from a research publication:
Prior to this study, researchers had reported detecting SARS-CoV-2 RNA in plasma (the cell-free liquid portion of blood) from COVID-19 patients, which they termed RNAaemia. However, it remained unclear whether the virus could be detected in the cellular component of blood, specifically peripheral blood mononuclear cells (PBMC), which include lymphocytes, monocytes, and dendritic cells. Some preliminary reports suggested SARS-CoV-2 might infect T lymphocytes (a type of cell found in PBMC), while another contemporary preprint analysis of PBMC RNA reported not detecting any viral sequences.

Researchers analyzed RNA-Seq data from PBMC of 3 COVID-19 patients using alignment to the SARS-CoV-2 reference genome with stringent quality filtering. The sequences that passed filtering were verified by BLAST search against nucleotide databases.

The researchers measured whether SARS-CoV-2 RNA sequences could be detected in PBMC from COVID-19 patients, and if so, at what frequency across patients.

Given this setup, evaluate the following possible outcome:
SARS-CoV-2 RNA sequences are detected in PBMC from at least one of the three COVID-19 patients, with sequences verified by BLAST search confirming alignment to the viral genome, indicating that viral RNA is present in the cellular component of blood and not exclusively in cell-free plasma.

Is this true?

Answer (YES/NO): YES